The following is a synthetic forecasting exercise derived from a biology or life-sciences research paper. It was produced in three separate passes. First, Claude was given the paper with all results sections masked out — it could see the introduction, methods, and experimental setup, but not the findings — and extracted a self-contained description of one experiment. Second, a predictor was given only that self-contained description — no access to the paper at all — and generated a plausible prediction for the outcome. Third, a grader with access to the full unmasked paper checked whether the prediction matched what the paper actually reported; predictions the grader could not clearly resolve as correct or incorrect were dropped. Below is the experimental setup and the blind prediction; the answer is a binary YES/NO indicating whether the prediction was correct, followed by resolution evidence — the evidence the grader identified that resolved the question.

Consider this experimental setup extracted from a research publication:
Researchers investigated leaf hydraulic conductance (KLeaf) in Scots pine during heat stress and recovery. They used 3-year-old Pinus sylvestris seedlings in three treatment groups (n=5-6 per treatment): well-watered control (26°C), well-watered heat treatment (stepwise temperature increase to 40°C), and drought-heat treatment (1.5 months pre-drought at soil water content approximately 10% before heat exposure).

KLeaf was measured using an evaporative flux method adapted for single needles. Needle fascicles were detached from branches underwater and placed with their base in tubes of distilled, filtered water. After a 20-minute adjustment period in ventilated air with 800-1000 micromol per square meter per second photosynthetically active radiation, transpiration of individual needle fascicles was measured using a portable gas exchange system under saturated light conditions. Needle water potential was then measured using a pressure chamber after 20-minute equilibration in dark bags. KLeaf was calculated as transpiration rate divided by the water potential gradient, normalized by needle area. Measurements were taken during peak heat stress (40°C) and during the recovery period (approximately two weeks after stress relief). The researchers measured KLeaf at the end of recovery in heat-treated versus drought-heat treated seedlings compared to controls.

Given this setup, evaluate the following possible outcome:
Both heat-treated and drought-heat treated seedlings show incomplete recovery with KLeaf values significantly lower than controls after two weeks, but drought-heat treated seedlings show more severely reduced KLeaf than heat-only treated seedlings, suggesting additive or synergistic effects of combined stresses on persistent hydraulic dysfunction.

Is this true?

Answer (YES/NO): NO